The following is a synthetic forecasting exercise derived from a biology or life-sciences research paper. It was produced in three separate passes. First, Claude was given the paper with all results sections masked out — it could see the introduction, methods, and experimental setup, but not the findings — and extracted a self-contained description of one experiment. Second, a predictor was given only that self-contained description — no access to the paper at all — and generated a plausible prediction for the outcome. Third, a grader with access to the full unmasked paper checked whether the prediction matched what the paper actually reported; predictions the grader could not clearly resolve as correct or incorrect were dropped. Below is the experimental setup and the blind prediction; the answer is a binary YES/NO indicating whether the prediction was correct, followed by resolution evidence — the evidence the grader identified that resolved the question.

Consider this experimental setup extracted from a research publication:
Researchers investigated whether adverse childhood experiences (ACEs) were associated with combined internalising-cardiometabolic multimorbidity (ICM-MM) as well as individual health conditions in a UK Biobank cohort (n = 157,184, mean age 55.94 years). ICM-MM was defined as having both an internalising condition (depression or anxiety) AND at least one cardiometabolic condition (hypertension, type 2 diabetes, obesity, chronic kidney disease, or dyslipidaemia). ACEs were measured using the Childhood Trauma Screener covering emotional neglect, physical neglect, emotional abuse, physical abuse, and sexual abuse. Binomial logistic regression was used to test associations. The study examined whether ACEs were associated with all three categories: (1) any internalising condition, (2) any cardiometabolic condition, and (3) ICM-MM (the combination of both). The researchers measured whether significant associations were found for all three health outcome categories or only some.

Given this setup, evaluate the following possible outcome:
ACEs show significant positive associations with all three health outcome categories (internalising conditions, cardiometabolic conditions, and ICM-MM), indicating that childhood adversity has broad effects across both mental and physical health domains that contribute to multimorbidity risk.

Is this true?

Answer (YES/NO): YES